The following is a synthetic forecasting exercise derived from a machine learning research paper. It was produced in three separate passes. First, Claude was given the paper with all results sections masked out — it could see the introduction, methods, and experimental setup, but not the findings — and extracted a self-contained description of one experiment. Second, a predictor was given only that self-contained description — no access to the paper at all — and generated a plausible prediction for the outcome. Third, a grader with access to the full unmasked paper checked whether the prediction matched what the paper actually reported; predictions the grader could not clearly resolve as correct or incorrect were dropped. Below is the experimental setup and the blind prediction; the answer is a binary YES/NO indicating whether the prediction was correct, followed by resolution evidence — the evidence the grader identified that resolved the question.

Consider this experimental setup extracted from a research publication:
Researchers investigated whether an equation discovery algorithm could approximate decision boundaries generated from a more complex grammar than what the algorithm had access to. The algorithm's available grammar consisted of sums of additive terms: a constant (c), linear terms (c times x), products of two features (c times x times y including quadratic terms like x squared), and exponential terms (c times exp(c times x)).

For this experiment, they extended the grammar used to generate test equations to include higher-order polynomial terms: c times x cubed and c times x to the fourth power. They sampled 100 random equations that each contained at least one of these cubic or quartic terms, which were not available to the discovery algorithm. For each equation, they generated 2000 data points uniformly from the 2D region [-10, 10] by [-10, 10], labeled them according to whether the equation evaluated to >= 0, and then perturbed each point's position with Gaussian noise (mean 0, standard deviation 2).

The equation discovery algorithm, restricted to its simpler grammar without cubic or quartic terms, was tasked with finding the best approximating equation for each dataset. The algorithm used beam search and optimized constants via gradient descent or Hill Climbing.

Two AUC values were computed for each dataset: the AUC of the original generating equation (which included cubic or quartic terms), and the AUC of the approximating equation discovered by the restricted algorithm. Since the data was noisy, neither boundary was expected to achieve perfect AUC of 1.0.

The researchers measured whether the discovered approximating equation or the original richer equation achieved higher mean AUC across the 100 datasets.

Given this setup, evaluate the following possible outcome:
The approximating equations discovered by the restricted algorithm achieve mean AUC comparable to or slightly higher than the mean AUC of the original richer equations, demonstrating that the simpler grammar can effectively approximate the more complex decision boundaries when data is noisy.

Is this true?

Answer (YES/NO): YES